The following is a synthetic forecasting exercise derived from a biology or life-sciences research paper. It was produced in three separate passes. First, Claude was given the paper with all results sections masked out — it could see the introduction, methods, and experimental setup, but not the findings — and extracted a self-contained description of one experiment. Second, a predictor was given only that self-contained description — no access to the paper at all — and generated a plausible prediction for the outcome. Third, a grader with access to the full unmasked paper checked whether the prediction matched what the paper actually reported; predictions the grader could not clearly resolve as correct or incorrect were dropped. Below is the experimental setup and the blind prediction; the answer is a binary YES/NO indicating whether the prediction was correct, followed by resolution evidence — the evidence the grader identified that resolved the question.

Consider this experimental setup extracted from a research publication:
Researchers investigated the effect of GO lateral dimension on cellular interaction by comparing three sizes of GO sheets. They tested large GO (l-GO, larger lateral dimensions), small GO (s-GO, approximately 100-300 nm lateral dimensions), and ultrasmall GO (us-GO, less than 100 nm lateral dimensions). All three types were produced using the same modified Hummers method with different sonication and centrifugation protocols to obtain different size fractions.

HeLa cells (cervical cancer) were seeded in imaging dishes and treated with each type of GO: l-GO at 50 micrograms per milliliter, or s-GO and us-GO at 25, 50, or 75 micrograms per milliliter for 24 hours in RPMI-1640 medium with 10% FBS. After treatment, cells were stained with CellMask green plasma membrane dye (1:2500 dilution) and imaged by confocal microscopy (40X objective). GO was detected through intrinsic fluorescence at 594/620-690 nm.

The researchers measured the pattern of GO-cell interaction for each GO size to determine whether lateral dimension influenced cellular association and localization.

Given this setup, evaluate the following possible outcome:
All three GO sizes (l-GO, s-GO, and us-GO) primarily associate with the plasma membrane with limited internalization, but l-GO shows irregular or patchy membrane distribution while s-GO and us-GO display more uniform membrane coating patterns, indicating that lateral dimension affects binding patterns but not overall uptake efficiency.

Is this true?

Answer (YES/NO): NO